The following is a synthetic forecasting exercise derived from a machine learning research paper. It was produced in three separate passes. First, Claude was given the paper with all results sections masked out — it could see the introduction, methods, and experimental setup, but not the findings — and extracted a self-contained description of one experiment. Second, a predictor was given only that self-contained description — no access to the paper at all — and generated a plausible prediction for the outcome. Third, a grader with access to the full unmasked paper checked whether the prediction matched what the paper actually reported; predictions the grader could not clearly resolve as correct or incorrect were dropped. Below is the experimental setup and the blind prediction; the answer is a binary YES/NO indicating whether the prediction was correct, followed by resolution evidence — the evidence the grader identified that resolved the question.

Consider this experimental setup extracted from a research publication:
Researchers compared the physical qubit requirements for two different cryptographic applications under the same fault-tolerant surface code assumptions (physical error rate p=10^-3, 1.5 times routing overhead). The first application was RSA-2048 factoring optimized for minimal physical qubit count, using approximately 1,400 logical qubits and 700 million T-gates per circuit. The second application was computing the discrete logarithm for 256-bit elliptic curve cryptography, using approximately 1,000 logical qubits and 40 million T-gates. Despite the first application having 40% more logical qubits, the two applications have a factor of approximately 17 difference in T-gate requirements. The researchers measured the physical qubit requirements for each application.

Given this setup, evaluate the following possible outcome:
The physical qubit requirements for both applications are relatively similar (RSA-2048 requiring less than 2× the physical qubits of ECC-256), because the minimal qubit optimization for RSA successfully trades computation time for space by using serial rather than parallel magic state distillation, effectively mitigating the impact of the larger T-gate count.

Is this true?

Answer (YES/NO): YES